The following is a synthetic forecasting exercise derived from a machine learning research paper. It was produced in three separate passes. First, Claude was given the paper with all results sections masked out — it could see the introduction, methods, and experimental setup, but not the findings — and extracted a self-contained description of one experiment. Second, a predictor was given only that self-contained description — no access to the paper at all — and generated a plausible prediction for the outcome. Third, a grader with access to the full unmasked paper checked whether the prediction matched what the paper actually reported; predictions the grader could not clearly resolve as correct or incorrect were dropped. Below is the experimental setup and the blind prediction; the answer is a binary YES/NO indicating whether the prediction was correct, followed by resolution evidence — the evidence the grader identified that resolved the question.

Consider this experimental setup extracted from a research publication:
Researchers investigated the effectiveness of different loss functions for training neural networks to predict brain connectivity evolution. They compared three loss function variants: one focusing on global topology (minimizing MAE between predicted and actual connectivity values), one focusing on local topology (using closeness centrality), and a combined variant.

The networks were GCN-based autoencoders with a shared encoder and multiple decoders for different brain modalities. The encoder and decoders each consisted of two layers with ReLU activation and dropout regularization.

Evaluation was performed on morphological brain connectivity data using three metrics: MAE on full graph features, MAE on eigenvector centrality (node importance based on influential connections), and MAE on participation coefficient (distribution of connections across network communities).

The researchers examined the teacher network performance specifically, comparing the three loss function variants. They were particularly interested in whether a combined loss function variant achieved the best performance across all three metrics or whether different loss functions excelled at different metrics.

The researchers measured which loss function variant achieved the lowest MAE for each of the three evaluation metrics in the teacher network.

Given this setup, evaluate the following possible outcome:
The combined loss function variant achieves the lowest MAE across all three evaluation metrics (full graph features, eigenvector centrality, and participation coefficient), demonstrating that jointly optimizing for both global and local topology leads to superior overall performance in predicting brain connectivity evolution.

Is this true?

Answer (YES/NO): NO